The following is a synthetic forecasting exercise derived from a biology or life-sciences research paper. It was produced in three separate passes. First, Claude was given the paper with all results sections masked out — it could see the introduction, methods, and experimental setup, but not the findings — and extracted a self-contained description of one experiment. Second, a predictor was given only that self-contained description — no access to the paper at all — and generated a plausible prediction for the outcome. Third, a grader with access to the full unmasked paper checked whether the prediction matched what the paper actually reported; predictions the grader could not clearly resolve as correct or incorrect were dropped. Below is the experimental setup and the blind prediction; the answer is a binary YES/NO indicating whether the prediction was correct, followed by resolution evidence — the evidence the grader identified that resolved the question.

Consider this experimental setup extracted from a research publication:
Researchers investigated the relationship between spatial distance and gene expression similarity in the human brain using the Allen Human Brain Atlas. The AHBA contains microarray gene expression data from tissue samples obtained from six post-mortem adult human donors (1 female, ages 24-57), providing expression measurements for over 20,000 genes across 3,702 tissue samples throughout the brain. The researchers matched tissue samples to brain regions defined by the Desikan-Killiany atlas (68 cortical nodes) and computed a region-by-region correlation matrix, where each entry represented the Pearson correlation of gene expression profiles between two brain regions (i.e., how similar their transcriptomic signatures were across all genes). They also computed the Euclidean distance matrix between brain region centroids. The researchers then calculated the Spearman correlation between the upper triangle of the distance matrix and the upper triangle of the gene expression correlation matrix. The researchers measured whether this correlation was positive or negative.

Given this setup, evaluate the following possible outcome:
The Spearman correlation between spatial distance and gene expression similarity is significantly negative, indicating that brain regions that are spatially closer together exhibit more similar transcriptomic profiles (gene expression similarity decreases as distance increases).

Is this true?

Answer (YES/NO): YES